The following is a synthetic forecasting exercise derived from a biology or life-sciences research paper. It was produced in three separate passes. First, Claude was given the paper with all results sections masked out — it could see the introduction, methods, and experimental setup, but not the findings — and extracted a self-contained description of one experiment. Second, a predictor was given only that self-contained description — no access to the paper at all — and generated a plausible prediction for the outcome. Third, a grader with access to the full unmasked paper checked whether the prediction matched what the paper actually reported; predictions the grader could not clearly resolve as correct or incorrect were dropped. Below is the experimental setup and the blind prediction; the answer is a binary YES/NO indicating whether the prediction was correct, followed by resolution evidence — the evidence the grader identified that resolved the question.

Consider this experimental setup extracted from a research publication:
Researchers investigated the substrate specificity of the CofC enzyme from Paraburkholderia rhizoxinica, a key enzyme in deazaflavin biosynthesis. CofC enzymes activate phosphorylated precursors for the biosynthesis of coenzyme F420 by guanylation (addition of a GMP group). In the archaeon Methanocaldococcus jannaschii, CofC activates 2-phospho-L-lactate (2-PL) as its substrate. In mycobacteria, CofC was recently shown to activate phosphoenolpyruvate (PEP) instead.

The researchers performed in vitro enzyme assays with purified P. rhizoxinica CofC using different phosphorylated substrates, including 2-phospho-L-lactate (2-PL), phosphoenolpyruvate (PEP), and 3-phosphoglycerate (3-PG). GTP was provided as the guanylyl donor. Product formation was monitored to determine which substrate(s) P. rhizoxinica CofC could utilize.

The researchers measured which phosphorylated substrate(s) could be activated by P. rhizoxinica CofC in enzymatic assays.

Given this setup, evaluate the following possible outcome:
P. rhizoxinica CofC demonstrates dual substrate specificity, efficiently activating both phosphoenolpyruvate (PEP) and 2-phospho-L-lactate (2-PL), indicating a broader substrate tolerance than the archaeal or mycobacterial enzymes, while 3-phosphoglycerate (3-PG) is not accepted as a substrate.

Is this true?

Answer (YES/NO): NO